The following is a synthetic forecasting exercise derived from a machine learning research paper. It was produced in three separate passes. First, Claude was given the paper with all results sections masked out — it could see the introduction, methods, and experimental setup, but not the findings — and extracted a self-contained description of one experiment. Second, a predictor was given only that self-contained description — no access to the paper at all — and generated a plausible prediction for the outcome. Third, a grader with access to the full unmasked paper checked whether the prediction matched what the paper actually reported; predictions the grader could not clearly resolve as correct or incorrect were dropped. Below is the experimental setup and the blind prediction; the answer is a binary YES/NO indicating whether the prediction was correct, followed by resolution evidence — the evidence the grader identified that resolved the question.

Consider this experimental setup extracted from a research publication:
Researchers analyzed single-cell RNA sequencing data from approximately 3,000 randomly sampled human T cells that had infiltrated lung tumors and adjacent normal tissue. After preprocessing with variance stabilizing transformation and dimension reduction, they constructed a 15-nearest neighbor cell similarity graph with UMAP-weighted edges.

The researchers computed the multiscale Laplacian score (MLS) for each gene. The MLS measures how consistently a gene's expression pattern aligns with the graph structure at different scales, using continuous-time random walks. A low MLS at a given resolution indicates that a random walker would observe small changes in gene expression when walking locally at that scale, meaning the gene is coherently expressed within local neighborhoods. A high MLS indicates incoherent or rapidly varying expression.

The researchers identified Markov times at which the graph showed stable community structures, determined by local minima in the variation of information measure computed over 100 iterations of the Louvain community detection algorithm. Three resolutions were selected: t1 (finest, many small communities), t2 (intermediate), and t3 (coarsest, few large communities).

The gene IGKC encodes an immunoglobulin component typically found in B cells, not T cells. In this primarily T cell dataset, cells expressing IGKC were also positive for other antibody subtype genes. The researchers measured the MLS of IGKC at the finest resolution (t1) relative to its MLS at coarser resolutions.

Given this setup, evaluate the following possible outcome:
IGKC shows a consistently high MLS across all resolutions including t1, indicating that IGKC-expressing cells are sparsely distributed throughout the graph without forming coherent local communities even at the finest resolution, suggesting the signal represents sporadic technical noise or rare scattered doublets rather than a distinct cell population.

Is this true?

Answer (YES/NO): NO